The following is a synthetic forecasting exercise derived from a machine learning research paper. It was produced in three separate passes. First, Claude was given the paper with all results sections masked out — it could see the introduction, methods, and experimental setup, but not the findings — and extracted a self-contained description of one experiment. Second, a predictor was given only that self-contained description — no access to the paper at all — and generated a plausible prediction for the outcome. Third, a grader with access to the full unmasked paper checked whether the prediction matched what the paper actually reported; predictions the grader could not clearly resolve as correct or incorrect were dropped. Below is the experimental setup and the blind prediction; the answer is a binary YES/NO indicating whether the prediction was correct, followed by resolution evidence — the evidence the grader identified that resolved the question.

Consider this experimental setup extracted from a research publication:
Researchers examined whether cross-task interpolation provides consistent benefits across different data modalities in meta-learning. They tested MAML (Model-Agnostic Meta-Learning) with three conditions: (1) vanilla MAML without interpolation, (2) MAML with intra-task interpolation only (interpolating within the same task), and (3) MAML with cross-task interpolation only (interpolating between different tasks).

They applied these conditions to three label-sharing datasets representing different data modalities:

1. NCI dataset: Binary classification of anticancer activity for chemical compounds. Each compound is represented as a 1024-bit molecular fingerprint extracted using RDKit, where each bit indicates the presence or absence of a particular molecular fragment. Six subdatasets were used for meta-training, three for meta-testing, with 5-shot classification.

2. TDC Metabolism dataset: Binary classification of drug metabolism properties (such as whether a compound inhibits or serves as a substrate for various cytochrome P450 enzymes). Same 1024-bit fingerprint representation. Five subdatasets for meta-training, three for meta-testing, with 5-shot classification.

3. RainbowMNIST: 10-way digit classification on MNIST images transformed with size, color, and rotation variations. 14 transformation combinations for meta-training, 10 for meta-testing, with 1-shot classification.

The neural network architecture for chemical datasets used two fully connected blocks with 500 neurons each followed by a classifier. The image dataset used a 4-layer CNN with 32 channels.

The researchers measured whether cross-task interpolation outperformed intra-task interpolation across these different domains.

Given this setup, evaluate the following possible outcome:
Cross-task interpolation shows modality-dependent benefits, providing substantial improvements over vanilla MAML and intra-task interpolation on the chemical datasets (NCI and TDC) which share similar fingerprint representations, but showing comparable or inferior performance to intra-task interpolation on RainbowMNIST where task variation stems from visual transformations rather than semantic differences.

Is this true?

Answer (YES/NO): NO